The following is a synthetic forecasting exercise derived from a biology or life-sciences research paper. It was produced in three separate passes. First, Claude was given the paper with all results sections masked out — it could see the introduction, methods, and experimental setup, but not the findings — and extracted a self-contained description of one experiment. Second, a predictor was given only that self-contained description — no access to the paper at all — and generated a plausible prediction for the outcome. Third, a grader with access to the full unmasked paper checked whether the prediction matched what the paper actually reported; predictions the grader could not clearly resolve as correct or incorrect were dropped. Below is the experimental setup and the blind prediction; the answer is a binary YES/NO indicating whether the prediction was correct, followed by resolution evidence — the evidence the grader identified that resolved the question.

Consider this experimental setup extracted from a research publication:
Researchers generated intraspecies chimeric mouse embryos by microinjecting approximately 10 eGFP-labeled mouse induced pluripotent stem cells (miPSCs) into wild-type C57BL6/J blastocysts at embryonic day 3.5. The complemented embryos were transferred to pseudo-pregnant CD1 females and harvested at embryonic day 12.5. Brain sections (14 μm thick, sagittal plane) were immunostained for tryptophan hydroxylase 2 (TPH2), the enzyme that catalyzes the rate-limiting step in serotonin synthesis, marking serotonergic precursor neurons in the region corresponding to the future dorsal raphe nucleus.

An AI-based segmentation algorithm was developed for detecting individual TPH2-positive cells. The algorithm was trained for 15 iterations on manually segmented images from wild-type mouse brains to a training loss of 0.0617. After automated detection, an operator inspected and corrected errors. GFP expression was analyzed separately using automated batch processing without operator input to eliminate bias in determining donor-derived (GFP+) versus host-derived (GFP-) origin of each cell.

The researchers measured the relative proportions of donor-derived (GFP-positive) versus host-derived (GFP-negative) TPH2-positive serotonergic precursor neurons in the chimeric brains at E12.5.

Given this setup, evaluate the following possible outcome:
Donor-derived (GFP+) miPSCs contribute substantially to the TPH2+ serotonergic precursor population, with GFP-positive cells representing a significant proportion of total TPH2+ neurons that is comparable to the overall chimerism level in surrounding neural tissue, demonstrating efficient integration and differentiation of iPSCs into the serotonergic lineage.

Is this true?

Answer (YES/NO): NO